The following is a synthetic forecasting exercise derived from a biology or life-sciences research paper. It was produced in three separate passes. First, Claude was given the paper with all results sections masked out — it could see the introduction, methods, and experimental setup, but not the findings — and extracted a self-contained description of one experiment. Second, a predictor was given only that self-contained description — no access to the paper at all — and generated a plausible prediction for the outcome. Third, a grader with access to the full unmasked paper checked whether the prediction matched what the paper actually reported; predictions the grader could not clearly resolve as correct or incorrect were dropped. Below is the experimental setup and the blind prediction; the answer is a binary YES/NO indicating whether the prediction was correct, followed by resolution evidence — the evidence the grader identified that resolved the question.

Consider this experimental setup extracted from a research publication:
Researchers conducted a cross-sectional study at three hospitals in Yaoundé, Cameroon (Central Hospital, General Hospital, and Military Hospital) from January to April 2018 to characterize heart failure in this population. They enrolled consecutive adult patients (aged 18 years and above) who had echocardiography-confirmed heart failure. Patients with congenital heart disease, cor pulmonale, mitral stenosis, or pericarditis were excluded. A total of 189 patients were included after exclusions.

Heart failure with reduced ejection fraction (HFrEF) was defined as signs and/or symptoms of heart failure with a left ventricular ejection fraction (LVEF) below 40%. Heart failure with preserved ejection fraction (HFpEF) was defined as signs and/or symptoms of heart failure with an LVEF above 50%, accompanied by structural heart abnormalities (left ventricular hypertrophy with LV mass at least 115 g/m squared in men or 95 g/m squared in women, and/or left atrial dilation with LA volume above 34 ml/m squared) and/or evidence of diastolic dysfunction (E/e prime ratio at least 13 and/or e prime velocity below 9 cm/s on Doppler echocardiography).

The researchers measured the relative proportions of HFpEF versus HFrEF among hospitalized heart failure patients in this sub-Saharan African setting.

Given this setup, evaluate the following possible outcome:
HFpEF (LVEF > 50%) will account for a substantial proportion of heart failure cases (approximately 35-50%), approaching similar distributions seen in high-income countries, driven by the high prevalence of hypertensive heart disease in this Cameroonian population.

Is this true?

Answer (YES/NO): YES